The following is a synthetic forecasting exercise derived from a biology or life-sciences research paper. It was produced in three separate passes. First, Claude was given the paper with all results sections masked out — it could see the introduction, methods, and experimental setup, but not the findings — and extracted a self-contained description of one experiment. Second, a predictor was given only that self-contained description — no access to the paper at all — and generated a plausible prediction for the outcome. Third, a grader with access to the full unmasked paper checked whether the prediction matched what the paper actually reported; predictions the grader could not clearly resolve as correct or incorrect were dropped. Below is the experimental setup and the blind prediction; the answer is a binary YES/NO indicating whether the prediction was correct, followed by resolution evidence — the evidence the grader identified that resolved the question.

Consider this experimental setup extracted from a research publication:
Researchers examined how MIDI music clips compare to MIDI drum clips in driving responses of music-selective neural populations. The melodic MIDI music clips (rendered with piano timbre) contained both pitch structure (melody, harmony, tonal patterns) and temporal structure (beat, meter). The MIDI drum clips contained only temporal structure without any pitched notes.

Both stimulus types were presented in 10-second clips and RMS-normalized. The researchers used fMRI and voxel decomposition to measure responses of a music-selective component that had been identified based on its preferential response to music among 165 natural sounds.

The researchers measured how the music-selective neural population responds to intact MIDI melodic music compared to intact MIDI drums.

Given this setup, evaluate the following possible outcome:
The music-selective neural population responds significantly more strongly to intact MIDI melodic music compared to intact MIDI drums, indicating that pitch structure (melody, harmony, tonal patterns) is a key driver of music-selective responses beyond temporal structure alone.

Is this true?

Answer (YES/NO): YES